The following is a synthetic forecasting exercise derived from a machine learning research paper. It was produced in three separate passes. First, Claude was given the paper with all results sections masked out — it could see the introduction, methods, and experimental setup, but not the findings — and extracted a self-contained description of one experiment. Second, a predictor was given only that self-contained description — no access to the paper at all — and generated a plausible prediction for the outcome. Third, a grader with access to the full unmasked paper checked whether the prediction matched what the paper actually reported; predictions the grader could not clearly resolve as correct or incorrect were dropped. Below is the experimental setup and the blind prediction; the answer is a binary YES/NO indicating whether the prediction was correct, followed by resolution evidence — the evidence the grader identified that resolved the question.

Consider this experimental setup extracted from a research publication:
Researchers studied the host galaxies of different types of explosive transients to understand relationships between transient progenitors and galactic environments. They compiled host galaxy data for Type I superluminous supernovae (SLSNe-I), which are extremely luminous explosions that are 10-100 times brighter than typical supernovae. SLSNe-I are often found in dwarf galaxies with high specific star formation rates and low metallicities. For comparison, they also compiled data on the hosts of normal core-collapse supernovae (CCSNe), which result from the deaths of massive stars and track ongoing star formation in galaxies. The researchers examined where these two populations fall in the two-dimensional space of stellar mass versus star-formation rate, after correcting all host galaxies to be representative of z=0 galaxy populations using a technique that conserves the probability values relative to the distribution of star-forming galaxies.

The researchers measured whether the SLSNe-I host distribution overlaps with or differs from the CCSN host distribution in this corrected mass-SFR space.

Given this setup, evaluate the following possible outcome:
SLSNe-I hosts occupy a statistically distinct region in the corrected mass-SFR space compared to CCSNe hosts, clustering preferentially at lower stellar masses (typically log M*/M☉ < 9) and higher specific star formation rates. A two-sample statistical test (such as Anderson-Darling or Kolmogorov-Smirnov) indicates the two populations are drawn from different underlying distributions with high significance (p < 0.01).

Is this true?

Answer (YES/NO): YES